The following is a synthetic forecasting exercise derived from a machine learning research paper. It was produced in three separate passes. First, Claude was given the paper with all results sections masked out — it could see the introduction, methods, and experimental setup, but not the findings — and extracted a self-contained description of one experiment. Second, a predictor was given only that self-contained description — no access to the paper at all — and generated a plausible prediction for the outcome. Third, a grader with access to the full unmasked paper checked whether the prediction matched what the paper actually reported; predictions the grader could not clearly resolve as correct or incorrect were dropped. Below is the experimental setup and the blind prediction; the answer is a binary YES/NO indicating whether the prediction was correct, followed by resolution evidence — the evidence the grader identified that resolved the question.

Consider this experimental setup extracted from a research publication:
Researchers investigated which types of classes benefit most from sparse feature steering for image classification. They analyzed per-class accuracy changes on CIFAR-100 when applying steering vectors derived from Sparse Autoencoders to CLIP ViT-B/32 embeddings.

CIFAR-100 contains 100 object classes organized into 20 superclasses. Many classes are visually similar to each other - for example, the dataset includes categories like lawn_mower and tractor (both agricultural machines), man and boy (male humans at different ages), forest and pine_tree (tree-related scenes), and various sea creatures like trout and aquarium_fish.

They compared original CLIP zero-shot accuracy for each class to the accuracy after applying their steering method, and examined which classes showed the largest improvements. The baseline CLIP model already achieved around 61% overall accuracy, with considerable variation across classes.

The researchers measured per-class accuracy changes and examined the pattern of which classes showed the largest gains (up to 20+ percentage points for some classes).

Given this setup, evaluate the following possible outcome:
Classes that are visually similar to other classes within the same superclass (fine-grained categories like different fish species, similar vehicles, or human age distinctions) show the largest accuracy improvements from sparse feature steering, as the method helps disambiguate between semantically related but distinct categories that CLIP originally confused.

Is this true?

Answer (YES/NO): YES